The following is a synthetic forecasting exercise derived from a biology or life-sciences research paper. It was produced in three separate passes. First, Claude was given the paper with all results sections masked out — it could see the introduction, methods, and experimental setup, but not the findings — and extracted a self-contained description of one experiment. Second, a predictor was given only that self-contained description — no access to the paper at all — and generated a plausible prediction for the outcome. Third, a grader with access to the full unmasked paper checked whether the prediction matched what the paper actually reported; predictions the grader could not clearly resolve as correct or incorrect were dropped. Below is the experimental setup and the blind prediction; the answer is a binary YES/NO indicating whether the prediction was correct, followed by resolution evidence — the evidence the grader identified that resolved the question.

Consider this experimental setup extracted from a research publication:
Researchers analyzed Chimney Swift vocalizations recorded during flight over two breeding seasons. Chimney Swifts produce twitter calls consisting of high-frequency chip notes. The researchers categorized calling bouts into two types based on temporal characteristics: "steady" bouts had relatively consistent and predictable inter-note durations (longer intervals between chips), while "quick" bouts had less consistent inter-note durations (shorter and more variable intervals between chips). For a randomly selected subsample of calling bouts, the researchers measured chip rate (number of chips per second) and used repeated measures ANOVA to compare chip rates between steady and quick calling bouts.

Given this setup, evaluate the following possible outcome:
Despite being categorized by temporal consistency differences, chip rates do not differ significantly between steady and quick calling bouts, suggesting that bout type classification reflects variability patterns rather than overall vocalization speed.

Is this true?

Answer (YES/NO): NO